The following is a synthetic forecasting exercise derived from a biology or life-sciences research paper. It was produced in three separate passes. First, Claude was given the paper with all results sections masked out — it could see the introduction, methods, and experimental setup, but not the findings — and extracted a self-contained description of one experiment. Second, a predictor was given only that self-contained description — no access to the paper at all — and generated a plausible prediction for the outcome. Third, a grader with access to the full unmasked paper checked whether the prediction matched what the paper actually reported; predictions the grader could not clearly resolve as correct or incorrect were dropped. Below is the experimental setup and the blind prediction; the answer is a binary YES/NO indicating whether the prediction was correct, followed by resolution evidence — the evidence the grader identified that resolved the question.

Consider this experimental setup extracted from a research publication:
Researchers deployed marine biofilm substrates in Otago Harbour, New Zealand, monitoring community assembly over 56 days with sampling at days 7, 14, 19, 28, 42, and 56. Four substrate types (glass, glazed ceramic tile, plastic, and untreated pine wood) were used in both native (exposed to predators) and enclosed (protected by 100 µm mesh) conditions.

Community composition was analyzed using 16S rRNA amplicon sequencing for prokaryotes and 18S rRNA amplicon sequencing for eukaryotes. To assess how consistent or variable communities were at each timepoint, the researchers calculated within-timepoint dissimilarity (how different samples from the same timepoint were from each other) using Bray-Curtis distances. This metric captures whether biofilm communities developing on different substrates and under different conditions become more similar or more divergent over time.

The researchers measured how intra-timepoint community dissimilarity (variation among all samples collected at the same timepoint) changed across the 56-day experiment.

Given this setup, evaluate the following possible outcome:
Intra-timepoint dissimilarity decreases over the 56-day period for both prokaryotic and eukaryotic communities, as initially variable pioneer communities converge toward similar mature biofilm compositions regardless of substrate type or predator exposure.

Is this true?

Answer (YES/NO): NO